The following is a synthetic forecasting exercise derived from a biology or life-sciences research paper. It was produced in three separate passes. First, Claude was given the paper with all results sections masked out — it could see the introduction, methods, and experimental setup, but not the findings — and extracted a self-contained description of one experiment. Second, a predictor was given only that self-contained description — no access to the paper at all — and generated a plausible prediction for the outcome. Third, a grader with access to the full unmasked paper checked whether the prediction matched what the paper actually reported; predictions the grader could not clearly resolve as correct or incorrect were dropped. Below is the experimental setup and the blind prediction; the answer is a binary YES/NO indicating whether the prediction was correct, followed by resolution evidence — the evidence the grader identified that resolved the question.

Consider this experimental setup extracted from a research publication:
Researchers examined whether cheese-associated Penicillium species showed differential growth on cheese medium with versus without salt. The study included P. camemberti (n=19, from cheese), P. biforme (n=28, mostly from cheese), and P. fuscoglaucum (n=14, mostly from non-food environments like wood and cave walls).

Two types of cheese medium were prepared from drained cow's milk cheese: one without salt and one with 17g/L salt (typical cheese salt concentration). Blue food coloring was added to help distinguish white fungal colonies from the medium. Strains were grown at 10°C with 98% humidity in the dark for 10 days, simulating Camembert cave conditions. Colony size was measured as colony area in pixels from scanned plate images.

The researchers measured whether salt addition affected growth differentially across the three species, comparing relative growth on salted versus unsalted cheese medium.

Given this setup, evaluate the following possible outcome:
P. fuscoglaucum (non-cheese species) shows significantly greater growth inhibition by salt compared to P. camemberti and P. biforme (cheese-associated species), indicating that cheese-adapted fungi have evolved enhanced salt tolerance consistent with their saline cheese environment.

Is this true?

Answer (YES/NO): NO